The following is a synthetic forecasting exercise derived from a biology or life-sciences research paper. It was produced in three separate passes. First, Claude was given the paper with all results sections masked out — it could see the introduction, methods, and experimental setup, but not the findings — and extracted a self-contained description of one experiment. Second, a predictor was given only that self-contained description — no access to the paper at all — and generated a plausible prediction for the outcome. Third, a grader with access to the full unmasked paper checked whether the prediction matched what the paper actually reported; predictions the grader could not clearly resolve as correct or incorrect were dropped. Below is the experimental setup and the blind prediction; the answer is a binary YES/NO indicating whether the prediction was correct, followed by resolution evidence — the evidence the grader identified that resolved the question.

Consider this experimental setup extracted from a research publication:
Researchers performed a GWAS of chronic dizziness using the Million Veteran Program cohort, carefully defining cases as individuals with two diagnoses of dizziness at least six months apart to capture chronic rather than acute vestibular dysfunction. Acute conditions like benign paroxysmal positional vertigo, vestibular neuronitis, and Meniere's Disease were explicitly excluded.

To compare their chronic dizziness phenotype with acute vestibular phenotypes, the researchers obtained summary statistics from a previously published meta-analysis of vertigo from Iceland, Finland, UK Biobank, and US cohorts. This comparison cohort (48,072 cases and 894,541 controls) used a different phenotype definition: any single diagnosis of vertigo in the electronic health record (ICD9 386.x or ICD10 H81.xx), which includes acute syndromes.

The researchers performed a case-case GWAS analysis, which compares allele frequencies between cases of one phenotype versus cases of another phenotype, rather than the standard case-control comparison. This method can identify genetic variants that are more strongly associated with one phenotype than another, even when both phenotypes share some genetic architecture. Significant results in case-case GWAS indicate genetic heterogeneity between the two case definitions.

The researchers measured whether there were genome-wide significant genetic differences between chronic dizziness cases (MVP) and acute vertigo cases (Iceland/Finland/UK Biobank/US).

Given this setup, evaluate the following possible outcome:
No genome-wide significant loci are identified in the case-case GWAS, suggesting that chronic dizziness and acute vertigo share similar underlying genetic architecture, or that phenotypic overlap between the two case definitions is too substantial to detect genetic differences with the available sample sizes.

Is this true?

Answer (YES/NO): NO